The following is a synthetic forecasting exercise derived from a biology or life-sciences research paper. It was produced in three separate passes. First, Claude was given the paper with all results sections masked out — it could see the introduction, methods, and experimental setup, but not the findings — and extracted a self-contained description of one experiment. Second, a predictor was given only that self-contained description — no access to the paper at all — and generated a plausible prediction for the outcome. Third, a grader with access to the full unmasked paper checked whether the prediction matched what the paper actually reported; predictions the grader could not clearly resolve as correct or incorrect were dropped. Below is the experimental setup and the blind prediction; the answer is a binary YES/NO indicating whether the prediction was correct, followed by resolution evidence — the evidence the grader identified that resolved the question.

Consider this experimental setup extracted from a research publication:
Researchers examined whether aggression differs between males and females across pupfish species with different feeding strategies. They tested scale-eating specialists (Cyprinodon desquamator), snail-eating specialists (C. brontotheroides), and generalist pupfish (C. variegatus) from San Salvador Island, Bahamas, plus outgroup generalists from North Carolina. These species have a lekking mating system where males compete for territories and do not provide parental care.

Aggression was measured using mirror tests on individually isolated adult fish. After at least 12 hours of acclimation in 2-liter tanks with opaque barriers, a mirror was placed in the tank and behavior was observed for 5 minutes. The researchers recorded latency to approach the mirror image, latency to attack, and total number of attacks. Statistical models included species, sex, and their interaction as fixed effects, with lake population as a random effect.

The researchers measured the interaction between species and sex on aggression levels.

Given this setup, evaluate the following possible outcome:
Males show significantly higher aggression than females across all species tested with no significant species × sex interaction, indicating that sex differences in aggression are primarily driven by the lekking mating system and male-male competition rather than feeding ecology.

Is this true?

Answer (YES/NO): NO